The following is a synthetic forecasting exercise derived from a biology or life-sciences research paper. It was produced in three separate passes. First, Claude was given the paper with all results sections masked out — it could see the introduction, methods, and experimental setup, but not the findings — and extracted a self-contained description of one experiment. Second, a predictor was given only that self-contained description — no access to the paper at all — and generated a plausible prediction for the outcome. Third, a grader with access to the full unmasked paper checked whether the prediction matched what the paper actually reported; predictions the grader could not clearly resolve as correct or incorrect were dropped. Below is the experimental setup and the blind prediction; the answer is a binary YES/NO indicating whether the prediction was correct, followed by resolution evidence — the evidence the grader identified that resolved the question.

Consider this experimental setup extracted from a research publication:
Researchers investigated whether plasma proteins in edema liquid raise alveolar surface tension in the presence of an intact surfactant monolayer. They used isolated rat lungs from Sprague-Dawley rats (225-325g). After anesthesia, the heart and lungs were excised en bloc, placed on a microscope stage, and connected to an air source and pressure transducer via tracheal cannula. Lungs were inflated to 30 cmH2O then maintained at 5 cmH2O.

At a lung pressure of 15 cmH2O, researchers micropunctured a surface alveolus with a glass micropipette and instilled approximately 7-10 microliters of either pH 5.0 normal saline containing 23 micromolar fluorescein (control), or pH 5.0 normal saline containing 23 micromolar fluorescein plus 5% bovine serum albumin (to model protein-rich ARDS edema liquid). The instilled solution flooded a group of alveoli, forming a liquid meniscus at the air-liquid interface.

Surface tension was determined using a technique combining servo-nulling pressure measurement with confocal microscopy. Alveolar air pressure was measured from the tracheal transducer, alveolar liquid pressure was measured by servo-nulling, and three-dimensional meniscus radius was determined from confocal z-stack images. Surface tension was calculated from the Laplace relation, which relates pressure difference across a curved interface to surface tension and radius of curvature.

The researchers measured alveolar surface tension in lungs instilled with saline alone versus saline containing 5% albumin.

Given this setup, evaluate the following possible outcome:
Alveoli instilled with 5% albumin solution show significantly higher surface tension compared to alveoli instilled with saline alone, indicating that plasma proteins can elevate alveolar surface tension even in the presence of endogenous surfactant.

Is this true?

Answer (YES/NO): NO